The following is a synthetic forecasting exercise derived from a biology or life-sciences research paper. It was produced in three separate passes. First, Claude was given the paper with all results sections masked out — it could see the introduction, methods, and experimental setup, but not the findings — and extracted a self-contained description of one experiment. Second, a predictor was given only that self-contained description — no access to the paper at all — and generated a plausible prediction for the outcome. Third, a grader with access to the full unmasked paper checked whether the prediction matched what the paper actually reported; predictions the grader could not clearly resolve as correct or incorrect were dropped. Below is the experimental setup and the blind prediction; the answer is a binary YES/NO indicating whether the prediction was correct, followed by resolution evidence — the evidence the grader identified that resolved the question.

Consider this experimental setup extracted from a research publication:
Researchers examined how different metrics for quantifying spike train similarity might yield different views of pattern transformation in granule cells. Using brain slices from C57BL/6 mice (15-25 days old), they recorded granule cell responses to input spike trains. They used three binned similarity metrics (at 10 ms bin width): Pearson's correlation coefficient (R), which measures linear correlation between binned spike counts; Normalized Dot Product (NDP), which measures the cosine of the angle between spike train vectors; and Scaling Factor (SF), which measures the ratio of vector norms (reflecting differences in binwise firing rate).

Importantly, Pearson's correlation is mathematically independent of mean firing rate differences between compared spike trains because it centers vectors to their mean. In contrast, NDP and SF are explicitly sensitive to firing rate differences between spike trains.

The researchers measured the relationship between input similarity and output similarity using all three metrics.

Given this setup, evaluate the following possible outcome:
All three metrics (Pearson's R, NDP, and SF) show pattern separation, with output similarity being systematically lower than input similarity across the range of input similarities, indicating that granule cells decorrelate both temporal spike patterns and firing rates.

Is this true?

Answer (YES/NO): NO